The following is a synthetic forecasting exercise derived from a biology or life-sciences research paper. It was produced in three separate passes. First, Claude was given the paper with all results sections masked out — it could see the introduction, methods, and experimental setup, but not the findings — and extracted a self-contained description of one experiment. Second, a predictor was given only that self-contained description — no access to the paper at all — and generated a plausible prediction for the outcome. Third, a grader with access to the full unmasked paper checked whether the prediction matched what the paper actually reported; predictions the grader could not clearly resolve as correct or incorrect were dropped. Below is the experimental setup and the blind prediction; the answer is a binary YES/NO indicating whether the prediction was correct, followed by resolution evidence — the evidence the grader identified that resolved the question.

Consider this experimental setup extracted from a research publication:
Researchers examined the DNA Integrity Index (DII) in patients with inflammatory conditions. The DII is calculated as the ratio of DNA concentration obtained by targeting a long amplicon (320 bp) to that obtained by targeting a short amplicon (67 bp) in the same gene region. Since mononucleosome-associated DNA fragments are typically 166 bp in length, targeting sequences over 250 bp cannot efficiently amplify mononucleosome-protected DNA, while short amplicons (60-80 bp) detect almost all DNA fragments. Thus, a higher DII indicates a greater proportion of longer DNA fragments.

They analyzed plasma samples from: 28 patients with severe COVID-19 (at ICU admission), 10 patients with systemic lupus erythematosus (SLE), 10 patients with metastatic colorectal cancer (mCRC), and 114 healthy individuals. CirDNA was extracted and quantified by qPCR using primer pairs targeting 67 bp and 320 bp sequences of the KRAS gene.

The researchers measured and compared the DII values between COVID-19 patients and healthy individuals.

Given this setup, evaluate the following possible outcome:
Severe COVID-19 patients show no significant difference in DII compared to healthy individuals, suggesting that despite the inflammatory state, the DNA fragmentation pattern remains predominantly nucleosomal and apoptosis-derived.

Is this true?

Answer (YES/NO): NO